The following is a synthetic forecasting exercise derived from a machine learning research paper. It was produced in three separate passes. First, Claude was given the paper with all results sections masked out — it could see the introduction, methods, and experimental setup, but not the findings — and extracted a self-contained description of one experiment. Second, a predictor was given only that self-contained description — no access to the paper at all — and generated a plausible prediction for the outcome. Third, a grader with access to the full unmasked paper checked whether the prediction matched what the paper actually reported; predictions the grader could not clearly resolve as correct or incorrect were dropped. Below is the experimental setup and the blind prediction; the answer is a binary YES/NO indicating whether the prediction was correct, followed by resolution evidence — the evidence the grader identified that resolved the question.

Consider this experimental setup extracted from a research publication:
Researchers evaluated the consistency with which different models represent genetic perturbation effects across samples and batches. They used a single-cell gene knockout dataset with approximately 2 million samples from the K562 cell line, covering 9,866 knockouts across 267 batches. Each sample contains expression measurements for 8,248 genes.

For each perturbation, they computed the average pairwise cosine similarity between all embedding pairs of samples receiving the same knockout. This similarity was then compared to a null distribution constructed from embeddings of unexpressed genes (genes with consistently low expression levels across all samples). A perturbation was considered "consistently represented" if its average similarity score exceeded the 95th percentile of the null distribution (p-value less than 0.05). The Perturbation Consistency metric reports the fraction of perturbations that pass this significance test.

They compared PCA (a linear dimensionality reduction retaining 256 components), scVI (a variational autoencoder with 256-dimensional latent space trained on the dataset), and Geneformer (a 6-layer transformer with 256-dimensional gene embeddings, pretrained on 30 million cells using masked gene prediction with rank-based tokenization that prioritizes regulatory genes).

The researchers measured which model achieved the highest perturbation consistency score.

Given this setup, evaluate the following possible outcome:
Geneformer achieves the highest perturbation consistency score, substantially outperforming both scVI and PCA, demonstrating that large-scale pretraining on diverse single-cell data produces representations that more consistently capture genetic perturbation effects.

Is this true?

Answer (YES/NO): NO